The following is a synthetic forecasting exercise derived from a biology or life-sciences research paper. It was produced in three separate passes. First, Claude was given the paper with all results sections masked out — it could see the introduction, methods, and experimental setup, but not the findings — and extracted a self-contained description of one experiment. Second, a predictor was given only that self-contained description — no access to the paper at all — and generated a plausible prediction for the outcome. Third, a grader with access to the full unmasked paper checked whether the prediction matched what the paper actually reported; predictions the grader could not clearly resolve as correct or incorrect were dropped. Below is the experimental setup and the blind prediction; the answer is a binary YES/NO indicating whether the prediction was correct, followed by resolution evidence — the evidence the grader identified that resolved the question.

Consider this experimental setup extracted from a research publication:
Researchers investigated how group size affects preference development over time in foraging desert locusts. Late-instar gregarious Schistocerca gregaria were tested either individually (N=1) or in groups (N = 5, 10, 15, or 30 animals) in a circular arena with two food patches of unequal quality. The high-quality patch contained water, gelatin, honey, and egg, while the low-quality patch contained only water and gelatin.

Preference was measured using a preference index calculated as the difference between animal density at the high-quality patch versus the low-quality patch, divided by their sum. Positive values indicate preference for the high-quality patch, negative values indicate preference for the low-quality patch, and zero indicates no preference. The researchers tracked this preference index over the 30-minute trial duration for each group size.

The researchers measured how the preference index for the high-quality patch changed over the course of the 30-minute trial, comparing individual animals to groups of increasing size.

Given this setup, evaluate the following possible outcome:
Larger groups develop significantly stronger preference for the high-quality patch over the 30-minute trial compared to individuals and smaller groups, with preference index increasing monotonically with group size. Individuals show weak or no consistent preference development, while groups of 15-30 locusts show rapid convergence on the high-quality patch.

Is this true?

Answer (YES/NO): NO